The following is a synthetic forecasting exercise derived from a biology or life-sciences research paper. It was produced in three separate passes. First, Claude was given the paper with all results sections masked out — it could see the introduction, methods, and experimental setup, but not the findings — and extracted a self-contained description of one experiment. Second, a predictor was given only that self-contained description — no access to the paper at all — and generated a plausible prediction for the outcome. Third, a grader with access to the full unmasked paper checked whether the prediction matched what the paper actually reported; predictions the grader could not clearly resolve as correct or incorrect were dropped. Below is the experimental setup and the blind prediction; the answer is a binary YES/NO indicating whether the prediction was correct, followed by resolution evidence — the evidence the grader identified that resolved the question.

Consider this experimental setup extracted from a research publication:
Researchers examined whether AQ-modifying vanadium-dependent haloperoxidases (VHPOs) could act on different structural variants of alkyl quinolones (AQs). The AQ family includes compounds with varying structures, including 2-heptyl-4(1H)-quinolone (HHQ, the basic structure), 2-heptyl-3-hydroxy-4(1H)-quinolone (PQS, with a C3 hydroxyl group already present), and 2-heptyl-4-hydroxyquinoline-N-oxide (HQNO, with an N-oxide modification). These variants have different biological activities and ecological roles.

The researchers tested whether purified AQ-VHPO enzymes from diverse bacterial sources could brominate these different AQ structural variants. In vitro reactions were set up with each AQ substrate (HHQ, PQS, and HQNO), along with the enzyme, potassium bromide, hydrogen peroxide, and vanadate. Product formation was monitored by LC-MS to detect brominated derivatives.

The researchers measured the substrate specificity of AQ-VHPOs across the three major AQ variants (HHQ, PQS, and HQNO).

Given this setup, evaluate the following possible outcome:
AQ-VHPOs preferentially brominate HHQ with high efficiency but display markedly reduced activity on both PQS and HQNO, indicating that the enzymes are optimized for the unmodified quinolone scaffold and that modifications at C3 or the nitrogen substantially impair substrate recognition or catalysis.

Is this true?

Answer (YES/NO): NO